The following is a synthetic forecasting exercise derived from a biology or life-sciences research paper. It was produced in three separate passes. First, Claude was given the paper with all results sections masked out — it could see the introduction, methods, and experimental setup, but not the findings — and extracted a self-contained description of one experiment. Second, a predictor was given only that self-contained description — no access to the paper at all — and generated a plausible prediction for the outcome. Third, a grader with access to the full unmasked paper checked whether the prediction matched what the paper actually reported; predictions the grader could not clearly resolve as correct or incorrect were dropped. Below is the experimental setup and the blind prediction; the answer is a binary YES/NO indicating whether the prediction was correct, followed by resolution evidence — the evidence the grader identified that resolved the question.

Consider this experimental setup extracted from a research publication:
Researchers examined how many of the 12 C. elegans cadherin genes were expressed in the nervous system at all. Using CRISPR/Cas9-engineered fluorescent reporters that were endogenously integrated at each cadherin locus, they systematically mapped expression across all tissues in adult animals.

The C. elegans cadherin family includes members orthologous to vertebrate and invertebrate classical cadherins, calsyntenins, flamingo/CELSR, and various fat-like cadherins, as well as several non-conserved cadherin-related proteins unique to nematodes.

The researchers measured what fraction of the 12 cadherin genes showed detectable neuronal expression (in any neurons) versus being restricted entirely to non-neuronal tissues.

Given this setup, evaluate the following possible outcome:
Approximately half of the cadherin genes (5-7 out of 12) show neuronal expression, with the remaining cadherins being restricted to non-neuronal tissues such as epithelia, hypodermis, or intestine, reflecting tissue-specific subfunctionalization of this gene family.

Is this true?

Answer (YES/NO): NO